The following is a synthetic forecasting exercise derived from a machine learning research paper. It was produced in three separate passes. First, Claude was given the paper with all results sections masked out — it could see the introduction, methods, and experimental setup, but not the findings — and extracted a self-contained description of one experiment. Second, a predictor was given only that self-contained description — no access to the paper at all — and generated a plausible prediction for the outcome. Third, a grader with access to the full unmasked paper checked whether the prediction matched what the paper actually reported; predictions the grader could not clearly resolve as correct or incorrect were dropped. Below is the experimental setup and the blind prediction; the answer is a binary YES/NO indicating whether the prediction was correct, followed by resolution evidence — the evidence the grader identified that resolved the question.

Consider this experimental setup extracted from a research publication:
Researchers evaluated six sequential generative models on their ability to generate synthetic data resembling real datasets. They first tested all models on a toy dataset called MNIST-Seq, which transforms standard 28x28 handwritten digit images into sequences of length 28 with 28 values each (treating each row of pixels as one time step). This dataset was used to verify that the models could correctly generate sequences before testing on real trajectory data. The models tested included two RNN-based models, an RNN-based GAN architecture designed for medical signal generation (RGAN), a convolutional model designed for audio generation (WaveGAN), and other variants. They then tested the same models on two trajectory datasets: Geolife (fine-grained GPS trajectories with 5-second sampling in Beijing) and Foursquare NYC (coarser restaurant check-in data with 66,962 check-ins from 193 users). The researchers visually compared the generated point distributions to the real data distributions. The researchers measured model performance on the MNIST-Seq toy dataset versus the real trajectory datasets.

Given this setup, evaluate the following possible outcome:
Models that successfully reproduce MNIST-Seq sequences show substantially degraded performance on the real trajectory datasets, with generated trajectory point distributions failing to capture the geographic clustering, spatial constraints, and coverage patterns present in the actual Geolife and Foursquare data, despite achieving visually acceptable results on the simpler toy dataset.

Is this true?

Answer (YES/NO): YES